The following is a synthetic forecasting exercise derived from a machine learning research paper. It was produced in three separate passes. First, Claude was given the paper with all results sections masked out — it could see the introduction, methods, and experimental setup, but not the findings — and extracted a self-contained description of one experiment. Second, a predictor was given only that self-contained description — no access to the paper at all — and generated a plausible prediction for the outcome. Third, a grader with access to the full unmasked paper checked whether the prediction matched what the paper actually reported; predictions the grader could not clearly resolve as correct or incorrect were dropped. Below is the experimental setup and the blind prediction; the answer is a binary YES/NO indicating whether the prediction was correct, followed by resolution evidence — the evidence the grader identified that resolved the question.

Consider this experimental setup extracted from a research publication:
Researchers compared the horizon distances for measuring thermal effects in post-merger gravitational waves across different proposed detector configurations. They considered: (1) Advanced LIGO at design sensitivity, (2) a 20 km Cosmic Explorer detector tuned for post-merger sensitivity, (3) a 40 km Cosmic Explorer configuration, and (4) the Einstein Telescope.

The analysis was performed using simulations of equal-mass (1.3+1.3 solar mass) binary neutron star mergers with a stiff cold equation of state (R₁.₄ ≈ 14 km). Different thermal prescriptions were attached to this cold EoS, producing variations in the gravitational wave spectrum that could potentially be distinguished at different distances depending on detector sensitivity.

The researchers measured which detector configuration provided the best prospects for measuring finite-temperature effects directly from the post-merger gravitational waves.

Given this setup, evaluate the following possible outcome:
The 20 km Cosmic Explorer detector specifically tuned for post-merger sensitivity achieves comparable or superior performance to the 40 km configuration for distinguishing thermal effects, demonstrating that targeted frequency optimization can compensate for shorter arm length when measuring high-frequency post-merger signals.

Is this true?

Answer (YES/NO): YES